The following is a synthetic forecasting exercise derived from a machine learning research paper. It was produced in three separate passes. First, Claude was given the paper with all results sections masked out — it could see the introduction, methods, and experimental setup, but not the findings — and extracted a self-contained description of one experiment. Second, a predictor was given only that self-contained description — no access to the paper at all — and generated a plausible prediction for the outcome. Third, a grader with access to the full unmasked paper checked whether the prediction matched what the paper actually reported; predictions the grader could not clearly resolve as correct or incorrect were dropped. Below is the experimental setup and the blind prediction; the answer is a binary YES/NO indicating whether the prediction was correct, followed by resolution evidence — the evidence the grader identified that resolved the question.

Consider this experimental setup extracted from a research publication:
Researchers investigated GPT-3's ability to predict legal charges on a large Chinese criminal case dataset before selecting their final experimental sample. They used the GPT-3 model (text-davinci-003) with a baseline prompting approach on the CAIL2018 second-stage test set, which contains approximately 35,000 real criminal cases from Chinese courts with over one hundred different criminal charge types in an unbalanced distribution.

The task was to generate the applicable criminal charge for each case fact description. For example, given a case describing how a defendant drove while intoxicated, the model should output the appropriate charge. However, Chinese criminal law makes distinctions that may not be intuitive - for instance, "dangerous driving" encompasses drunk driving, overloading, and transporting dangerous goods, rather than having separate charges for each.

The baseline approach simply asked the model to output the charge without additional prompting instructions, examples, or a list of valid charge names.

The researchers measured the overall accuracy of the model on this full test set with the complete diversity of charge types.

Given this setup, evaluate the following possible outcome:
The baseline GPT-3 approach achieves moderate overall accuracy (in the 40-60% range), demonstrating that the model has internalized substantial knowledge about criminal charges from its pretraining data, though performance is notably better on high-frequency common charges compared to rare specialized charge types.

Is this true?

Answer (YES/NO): NO